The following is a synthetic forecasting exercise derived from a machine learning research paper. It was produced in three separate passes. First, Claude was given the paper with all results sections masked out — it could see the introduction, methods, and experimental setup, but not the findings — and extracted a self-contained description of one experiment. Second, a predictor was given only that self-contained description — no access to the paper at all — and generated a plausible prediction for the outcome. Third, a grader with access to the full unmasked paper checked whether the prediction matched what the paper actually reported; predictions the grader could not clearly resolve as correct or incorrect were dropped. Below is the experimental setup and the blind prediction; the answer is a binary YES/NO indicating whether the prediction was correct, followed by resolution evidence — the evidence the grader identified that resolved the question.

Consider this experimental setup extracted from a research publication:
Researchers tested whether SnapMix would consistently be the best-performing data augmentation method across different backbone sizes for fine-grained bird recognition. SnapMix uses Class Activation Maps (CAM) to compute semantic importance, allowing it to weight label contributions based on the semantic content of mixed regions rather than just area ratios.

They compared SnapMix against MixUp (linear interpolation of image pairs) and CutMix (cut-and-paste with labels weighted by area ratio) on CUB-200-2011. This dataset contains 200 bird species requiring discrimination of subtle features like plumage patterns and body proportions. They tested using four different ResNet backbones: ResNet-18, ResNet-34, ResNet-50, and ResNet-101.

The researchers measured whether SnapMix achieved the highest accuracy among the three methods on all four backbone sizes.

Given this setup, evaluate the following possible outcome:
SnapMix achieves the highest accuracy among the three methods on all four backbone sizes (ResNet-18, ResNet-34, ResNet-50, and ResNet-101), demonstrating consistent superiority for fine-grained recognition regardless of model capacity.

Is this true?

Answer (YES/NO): YES